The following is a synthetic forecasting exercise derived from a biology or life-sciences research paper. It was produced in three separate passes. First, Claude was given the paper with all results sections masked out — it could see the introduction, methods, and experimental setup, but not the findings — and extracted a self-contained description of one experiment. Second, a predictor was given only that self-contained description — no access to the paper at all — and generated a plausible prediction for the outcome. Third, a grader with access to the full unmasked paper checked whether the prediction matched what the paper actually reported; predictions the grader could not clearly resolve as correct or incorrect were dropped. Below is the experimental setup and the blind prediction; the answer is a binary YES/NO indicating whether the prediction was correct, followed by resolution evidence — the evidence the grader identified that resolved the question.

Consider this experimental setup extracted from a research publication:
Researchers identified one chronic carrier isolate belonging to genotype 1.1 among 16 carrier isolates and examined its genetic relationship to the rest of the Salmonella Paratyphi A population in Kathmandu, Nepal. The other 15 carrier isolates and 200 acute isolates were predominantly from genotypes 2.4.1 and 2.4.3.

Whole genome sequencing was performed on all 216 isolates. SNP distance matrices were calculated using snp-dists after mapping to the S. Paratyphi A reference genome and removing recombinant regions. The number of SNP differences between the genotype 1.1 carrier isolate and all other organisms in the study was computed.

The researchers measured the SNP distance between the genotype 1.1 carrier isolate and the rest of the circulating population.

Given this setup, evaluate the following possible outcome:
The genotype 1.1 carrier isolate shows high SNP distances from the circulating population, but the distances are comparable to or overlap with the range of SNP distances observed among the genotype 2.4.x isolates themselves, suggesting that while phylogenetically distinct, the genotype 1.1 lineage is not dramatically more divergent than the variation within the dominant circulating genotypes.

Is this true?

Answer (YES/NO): NO